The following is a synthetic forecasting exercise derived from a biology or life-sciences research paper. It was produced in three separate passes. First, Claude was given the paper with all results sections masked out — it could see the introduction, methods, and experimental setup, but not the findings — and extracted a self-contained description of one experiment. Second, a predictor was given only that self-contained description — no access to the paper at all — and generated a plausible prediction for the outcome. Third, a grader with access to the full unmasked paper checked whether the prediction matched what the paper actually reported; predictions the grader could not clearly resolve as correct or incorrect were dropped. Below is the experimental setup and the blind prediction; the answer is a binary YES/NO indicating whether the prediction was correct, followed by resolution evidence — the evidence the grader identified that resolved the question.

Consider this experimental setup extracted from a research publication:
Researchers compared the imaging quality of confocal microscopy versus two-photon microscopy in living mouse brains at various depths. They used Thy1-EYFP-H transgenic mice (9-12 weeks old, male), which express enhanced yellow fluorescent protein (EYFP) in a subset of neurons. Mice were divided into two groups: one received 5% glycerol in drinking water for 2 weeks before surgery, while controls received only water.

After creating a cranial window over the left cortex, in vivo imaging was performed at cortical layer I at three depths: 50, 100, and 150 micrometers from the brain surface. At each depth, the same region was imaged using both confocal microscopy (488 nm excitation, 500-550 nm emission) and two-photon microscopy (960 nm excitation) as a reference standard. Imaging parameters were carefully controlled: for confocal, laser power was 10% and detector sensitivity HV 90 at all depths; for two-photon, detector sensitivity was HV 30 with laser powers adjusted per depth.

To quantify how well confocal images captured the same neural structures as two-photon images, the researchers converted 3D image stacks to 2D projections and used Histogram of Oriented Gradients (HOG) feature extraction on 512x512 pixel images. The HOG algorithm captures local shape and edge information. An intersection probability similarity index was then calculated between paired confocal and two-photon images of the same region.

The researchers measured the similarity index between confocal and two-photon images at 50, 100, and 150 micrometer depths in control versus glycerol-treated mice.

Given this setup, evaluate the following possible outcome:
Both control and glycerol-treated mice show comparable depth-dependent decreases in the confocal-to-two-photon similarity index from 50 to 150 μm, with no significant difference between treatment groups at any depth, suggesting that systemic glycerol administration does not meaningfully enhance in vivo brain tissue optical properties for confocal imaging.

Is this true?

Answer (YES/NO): NO